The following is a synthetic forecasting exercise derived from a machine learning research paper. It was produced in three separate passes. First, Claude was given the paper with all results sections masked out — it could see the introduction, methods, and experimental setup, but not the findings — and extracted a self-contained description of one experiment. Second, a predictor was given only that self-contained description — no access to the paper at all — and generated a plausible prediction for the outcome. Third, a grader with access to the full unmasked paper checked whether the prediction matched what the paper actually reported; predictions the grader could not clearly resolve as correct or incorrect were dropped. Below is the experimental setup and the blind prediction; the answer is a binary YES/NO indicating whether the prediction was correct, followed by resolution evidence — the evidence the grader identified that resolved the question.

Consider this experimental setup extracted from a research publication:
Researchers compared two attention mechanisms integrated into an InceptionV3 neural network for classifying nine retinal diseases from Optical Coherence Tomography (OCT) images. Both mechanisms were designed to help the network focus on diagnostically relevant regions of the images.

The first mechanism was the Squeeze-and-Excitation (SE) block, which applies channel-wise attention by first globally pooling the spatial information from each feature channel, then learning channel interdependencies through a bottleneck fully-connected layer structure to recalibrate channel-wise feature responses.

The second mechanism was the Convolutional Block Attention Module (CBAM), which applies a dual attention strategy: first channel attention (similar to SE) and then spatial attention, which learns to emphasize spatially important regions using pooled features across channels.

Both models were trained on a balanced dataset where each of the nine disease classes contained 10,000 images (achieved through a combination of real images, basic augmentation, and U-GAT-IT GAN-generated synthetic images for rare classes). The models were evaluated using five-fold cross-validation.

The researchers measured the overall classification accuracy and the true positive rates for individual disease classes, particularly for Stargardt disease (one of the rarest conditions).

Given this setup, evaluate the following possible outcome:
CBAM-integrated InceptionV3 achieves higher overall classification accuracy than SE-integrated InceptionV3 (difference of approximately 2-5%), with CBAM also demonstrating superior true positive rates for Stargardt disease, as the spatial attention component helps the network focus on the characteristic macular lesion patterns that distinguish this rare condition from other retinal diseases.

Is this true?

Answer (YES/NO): NO